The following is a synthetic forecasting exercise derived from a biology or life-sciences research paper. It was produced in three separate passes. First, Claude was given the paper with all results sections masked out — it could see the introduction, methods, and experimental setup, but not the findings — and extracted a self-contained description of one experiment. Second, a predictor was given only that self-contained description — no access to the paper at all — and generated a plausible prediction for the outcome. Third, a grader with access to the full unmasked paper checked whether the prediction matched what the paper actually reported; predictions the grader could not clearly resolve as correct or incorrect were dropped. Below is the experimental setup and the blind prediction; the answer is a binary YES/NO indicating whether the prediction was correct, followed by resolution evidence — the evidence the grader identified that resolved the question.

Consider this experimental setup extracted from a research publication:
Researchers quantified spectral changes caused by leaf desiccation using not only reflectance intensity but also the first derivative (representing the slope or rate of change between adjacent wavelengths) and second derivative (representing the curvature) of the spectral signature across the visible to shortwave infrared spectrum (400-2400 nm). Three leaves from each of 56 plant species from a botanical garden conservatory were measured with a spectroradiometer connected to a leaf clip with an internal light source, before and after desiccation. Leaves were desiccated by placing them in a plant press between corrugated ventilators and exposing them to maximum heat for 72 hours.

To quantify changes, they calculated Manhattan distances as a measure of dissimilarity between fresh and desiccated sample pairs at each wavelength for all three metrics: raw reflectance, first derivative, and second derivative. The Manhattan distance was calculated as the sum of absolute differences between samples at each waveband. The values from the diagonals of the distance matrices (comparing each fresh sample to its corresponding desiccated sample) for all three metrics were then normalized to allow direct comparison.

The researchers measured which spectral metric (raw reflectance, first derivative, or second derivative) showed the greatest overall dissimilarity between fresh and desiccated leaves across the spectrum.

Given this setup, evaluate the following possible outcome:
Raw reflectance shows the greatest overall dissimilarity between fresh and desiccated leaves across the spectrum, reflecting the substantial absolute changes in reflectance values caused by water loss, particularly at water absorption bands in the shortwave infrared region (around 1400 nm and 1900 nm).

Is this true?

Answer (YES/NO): NO